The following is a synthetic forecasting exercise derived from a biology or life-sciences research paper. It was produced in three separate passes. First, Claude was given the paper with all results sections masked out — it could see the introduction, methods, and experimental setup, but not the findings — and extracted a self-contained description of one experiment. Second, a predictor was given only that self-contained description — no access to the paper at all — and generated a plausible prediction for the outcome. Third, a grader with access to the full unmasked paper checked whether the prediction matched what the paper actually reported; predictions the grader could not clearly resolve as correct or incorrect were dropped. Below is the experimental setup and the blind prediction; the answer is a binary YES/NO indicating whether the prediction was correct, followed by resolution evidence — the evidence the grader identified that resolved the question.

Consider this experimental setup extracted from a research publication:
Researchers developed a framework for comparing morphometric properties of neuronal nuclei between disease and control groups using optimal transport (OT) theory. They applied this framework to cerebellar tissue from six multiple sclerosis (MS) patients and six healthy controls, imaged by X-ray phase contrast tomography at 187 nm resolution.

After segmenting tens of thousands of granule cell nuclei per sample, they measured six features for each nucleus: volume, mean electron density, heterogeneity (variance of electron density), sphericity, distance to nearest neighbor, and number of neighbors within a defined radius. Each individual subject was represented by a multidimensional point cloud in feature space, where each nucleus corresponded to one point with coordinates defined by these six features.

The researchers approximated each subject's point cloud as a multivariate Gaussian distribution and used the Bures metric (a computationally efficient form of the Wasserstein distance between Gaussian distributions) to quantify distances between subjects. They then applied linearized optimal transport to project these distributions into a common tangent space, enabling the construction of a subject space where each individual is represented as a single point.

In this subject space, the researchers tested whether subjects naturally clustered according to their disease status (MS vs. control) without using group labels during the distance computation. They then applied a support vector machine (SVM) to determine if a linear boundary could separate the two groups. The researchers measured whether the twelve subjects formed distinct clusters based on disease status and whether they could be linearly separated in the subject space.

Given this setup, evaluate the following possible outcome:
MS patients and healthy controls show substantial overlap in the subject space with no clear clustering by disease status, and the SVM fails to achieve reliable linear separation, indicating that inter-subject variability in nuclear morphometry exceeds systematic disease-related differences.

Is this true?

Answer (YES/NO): NO